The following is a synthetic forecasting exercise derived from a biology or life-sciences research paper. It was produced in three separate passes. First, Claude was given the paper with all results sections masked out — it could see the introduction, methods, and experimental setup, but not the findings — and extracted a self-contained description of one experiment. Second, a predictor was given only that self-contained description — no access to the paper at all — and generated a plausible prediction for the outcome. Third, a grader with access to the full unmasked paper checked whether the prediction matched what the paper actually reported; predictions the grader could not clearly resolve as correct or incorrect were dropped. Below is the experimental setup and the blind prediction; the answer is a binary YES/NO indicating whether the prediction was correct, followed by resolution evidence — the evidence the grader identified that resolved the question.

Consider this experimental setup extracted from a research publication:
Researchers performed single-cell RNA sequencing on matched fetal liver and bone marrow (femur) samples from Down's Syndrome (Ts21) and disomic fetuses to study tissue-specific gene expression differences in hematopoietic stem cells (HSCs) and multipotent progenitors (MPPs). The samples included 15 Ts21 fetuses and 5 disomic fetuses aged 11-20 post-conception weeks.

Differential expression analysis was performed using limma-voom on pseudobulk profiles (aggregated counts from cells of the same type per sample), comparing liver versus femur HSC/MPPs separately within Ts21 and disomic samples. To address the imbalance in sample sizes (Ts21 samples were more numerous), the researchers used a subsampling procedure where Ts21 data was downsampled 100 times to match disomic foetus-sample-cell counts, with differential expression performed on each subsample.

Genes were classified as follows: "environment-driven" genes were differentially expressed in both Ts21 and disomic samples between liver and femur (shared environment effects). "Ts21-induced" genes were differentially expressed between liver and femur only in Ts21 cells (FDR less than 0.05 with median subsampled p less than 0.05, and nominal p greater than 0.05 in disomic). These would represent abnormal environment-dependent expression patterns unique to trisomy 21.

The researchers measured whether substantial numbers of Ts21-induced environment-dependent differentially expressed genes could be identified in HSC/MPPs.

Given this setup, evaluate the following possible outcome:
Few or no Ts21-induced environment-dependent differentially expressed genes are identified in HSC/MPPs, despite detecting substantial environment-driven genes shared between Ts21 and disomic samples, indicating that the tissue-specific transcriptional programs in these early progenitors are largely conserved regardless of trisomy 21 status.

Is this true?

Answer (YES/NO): NO